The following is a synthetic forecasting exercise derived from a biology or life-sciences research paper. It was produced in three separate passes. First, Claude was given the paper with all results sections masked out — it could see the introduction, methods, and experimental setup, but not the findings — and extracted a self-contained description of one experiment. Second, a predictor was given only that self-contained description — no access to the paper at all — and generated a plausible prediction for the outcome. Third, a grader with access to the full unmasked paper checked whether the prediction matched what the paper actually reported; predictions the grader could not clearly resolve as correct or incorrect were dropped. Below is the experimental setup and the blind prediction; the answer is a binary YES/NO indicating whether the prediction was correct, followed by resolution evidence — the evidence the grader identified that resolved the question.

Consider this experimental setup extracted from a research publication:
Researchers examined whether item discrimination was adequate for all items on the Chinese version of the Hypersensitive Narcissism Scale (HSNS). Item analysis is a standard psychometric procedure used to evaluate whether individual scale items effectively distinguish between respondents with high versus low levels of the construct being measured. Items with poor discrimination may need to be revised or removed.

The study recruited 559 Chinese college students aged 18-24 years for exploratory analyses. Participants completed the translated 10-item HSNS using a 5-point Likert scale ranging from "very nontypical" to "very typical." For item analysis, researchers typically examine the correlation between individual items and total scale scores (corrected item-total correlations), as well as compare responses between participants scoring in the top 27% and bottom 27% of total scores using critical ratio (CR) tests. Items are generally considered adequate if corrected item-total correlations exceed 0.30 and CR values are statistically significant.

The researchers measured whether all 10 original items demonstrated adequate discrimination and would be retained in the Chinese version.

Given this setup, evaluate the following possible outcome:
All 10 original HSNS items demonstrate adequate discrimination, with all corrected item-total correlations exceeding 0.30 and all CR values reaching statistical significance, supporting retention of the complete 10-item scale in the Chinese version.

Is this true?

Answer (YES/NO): YES